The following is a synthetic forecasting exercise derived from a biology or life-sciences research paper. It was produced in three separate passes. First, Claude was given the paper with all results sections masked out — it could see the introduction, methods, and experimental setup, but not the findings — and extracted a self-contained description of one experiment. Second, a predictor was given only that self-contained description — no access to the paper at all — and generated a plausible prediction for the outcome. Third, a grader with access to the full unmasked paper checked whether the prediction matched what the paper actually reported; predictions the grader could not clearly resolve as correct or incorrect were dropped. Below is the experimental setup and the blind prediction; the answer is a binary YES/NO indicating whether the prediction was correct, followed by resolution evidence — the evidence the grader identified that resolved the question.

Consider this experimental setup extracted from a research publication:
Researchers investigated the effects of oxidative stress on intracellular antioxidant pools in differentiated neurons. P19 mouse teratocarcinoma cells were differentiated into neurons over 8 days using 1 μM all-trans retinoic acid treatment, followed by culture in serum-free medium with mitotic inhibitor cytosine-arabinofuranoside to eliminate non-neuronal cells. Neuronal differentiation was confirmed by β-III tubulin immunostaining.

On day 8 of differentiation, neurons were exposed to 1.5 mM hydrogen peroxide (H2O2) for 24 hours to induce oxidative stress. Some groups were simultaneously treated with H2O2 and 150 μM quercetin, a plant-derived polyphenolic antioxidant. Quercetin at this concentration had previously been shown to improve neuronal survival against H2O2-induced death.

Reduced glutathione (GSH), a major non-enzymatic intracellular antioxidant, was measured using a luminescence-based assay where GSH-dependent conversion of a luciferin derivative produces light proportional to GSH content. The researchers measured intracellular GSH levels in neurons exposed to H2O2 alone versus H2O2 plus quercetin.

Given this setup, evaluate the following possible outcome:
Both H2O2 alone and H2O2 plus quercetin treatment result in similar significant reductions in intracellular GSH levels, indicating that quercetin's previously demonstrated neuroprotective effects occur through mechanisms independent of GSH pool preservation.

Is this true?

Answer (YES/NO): YES